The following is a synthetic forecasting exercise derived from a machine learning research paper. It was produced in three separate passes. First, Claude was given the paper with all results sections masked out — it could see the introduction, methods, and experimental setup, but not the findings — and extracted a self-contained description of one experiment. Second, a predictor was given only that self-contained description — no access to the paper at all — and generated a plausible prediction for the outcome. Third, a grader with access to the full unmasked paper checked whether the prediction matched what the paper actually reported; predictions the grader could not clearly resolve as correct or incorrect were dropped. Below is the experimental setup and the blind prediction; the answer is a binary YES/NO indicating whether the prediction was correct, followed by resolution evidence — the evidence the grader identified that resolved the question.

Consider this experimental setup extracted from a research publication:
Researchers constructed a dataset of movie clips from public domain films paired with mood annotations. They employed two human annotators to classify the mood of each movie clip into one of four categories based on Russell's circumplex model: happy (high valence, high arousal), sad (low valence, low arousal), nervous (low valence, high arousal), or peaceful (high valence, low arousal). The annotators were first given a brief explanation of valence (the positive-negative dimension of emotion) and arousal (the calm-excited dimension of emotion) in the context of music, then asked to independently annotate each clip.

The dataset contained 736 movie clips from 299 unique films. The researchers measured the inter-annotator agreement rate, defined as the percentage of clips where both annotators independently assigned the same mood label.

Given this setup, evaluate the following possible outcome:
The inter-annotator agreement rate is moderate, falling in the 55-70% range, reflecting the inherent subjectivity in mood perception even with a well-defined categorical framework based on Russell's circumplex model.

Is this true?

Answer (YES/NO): NO